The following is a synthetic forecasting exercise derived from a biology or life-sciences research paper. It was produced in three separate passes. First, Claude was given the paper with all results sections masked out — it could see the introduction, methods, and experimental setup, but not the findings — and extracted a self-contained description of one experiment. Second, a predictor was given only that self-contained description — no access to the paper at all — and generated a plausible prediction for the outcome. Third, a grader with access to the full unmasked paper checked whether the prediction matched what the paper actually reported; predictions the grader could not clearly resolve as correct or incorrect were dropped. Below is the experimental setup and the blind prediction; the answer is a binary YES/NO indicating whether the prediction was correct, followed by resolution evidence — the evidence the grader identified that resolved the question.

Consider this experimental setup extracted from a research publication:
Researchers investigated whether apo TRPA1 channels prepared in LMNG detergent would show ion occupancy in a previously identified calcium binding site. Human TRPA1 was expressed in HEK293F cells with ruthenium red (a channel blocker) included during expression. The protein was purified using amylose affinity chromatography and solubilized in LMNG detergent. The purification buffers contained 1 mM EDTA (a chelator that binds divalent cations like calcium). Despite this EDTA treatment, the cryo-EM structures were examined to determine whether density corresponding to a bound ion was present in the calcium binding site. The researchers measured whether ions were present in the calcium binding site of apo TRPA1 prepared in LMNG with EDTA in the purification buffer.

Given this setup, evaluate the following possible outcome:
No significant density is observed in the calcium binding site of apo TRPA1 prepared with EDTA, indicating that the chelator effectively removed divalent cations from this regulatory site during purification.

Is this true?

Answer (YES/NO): NO